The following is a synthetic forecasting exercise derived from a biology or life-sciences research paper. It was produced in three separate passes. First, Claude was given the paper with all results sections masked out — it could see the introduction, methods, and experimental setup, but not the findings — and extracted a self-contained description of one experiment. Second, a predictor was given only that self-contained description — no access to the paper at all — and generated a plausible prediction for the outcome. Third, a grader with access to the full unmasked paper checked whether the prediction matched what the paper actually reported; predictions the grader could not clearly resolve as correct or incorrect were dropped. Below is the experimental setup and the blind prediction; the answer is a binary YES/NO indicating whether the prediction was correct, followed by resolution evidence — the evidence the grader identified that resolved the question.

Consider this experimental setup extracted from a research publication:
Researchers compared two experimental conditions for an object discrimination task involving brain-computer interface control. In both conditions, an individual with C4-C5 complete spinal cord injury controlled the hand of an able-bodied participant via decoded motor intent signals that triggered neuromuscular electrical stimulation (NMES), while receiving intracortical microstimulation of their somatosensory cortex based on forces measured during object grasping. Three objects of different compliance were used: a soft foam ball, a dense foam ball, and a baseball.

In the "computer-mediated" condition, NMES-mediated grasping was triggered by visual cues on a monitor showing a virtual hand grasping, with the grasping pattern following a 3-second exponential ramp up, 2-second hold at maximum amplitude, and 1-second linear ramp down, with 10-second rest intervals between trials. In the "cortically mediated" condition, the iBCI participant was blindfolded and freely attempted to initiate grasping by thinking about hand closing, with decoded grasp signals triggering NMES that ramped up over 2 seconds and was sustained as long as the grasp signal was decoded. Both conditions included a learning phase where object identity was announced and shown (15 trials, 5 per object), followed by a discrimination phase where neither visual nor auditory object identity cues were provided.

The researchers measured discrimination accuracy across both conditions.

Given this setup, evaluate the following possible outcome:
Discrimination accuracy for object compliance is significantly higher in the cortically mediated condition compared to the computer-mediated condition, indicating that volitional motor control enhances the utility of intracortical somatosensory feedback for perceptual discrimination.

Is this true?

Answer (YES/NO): NO